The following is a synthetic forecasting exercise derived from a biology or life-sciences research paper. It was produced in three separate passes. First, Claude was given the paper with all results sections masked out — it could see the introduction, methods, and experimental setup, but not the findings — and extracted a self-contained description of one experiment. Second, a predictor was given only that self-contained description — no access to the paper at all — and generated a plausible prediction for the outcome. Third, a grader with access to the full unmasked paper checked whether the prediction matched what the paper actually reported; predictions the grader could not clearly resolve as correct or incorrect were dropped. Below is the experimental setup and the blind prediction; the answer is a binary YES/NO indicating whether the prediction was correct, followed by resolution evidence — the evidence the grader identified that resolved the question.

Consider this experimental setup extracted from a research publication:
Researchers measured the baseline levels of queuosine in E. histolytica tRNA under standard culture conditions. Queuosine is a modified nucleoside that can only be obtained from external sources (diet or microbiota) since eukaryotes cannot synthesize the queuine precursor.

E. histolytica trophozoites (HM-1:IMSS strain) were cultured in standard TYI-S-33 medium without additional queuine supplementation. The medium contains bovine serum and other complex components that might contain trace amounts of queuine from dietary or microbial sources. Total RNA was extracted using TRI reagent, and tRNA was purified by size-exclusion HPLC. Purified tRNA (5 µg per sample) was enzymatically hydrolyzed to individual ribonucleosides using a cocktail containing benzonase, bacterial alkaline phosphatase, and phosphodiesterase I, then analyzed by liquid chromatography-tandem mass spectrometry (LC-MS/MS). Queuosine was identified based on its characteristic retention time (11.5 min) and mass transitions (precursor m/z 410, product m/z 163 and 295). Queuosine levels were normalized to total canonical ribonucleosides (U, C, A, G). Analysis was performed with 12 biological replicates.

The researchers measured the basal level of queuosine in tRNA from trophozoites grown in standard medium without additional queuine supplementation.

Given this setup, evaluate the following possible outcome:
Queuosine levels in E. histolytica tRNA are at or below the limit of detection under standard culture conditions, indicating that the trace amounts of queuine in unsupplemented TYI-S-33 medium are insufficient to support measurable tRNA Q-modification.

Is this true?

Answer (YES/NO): NO